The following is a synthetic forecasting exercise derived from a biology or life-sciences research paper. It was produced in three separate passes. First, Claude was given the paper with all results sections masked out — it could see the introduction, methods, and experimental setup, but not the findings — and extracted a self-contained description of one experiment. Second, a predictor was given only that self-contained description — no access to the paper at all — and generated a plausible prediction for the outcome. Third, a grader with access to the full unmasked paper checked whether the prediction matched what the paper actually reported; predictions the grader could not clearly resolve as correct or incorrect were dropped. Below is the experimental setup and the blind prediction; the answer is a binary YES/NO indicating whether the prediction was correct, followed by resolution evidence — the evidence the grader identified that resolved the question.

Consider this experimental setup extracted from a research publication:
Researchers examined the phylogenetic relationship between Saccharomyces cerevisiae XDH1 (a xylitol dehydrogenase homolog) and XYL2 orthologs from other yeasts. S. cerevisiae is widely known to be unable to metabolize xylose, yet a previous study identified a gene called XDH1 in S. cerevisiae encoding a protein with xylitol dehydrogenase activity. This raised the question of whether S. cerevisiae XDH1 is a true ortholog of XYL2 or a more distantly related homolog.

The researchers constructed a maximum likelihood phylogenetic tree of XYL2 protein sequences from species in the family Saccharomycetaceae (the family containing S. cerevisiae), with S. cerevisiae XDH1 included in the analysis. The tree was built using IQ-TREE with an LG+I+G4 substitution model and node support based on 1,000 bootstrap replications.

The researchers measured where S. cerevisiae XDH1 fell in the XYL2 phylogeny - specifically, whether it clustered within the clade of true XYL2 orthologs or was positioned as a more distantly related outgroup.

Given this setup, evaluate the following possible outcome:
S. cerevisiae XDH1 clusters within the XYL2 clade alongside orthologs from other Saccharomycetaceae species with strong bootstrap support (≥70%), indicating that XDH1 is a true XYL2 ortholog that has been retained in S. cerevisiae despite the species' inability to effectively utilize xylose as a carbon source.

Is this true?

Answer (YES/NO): NO